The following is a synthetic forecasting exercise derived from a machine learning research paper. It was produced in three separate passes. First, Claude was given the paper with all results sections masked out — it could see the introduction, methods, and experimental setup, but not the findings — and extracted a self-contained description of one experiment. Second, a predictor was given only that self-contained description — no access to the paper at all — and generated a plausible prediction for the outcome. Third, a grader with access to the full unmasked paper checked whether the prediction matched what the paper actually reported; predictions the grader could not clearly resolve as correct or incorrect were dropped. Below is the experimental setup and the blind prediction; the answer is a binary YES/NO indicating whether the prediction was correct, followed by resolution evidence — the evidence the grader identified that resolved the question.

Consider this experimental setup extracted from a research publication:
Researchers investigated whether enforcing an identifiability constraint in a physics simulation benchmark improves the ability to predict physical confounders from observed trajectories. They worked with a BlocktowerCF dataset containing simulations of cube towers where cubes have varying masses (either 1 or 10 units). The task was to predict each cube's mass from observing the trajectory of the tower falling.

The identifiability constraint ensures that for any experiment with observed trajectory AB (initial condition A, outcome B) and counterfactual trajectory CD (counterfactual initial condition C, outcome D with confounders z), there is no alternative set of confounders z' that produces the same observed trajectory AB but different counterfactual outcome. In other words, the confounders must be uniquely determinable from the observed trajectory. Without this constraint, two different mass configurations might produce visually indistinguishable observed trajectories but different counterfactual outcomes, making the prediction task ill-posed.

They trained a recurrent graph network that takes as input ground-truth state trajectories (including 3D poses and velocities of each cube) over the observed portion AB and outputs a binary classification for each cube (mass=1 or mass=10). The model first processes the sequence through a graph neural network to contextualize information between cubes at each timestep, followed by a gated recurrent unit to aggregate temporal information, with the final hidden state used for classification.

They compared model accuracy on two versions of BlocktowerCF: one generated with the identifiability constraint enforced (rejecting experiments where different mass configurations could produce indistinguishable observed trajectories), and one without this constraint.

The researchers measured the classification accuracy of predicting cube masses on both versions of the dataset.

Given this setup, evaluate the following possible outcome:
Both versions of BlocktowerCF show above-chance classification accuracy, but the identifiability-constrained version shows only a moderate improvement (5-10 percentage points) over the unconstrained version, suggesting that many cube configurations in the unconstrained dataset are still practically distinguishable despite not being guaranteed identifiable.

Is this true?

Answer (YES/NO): NO